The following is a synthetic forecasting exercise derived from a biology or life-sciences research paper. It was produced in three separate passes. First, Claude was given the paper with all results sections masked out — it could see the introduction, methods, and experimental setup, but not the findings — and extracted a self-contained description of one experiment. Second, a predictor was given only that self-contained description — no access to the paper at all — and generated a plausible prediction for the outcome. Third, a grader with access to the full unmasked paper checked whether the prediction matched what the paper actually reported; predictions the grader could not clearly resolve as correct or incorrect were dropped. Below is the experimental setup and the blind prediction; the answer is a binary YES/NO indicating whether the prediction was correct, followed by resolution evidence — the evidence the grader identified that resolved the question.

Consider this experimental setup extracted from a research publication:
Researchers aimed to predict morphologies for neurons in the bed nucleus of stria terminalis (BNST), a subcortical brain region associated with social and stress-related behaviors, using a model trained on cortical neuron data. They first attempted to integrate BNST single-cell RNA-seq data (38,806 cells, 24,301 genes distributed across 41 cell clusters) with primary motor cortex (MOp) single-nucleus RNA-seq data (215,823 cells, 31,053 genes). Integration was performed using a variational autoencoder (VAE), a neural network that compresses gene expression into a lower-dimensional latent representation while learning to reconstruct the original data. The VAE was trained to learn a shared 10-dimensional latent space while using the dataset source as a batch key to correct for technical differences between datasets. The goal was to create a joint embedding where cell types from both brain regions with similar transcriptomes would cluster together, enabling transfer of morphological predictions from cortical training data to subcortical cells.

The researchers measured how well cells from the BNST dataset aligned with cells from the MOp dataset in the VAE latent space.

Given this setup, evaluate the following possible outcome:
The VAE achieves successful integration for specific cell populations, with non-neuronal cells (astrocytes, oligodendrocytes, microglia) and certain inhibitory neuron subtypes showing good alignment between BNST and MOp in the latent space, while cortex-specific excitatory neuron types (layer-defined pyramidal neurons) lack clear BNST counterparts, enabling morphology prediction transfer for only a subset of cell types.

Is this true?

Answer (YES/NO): NO